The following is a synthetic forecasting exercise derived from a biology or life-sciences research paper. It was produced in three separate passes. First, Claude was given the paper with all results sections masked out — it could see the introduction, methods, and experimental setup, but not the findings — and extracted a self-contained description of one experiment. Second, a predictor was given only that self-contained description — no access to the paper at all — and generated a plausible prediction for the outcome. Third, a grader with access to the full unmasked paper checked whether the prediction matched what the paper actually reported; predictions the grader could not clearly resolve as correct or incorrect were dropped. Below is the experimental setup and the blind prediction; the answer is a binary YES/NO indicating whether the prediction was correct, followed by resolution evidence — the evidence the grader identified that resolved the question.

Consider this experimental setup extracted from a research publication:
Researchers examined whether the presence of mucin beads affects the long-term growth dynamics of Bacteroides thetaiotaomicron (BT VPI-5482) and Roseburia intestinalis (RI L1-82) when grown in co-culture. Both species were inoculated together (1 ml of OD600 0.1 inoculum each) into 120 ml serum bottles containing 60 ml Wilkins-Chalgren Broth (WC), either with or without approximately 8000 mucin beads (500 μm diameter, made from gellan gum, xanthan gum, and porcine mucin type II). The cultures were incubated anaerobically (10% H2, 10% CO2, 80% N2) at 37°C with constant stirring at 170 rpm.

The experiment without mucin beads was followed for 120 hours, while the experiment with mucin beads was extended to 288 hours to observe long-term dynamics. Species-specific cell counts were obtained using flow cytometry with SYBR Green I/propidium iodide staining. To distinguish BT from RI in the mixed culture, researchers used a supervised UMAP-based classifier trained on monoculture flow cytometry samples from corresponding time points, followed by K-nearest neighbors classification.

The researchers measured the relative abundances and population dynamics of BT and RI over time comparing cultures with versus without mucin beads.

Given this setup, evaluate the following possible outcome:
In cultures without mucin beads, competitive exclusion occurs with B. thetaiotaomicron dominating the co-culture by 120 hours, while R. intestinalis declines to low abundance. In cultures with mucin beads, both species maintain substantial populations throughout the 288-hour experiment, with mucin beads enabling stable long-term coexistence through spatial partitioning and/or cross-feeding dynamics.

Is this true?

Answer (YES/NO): NO